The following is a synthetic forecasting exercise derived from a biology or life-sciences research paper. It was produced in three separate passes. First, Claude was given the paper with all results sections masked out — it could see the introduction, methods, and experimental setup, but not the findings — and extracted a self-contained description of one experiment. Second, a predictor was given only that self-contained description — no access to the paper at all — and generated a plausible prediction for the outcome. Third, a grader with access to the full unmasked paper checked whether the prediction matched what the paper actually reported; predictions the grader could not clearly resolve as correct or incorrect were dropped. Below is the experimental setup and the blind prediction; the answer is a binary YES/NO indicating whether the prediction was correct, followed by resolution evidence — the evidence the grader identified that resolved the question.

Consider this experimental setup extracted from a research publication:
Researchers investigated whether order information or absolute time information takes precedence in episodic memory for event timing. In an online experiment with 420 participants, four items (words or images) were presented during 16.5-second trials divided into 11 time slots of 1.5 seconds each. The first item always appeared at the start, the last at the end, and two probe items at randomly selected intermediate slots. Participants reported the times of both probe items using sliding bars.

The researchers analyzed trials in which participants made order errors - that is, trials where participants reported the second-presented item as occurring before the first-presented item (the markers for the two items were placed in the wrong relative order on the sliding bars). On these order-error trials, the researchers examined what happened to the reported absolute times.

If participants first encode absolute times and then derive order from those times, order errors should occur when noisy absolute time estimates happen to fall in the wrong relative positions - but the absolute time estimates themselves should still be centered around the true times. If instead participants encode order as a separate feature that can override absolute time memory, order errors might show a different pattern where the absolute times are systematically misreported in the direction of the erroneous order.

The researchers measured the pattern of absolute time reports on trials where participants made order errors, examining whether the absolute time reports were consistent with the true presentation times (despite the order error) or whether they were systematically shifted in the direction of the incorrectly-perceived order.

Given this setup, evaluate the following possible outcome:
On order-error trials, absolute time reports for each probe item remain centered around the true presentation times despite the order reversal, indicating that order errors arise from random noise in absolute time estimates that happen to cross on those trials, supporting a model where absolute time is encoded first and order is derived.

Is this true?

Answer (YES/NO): NO